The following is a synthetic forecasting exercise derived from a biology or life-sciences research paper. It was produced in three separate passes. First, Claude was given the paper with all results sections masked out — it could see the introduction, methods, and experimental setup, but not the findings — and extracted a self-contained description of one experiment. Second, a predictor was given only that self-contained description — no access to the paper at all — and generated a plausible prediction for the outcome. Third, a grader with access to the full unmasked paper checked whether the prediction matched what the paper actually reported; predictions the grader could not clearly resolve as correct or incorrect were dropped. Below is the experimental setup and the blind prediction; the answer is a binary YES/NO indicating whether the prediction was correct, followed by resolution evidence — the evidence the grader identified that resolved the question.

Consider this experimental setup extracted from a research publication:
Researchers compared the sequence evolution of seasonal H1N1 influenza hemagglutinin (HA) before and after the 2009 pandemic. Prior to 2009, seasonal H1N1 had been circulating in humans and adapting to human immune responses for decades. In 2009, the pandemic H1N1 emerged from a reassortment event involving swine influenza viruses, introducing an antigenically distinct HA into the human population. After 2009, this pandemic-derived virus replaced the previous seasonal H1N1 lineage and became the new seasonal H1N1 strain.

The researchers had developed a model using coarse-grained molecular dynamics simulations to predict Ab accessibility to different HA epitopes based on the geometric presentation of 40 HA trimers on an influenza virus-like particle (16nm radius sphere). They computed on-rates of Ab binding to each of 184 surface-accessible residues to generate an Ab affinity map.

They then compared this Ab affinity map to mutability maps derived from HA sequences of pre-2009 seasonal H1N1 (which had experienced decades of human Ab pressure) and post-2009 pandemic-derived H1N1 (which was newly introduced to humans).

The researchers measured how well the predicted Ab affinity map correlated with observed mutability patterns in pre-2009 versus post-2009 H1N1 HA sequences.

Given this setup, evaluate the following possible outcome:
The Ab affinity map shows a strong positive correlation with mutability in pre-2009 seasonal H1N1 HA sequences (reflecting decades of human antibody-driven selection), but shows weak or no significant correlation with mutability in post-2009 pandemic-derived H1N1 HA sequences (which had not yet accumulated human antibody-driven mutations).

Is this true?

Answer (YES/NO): YES